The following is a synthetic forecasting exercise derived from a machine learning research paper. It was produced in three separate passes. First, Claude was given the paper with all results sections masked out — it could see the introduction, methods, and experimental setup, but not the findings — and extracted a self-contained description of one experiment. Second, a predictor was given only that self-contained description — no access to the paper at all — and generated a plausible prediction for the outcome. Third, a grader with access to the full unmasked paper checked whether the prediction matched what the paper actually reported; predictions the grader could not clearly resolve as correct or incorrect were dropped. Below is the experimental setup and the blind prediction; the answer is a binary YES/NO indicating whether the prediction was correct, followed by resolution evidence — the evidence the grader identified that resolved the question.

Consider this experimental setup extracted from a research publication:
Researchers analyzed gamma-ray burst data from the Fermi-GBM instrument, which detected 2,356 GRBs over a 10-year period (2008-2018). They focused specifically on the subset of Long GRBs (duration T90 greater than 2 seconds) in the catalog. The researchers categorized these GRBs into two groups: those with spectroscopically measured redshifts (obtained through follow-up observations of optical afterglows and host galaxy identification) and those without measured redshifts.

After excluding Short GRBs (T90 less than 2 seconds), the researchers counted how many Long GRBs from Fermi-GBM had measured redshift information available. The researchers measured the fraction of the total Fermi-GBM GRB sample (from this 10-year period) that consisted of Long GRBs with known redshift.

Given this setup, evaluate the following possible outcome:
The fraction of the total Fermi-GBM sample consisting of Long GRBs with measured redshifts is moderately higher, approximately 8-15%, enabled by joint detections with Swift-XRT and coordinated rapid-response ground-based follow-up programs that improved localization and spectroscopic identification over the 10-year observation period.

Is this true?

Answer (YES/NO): NO